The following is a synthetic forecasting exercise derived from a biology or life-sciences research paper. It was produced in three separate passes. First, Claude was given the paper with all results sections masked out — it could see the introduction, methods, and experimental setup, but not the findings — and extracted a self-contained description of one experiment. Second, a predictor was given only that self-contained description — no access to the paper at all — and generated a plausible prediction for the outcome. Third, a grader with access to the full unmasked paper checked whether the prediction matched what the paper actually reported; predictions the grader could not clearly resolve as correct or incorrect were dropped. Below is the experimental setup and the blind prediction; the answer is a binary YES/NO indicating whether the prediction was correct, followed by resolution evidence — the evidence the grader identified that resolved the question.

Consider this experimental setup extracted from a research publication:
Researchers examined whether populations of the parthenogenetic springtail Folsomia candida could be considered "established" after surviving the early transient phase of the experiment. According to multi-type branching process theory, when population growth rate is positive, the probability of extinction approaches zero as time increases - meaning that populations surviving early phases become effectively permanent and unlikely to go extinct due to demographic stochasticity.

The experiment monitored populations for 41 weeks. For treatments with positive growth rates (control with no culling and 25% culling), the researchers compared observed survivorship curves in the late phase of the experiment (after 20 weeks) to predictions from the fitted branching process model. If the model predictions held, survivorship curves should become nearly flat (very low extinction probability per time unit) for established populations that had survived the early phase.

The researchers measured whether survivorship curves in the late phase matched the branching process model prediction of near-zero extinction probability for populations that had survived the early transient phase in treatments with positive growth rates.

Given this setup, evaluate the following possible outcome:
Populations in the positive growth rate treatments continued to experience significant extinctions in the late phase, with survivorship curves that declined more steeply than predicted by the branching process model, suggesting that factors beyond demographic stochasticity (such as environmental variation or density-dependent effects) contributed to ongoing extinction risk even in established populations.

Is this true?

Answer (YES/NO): YES